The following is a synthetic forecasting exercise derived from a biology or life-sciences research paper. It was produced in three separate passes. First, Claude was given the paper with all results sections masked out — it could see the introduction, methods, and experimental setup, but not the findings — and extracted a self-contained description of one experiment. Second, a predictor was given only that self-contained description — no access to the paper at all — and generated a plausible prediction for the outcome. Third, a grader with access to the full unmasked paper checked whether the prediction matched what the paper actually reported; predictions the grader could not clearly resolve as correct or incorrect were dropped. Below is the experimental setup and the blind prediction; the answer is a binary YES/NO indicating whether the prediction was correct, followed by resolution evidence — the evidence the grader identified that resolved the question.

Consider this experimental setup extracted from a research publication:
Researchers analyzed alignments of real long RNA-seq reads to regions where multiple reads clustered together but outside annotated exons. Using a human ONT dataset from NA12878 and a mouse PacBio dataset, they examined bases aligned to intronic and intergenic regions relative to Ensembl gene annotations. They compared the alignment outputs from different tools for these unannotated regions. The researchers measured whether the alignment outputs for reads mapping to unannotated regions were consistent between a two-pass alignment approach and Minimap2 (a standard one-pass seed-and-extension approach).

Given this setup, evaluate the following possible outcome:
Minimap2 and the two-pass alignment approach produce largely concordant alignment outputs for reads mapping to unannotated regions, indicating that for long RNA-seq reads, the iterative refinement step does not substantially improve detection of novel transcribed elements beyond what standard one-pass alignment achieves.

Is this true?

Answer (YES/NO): YES